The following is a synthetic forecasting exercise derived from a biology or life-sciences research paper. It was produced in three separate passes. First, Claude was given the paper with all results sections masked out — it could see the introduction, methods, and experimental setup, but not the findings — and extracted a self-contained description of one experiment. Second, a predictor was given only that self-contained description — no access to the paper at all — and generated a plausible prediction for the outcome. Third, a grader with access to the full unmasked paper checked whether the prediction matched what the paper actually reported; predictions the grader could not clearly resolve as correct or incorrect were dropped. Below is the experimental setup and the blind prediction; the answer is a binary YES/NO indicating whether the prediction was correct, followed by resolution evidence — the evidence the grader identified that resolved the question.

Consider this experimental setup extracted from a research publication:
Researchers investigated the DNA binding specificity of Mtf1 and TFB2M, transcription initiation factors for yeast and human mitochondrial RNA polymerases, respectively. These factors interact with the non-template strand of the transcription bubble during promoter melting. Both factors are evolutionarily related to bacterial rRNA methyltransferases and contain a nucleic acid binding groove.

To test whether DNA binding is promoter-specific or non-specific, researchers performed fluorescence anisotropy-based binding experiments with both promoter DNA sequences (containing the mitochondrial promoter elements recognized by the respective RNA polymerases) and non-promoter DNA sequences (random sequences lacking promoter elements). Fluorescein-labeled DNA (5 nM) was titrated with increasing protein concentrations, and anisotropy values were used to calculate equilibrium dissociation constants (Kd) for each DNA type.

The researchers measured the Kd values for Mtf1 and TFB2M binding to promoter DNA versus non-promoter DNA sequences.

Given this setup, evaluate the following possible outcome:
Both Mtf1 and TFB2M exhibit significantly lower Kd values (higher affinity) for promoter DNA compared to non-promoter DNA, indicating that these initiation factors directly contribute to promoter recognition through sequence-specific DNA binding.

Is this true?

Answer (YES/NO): NO